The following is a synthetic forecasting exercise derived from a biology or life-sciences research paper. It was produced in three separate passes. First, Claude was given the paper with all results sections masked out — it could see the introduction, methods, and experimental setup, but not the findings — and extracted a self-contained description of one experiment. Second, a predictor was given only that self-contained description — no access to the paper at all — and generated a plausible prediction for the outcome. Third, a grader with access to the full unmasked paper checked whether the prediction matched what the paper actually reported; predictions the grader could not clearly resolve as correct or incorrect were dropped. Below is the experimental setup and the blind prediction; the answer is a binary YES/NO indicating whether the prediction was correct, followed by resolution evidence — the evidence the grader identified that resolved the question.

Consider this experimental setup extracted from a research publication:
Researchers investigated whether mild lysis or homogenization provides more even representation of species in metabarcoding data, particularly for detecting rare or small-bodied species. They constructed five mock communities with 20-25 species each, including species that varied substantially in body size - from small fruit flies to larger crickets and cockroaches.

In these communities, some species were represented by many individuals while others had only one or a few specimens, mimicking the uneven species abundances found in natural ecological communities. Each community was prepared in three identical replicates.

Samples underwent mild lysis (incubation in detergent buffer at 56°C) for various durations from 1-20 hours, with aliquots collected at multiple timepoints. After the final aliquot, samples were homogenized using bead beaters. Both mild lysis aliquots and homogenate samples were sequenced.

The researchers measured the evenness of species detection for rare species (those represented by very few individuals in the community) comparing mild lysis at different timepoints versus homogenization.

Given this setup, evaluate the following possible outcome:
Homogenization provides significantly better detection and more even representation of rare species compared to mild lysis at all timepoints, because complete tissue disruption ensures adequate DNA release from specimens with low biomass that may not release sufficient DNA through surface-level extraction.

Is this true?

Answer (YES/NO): NO